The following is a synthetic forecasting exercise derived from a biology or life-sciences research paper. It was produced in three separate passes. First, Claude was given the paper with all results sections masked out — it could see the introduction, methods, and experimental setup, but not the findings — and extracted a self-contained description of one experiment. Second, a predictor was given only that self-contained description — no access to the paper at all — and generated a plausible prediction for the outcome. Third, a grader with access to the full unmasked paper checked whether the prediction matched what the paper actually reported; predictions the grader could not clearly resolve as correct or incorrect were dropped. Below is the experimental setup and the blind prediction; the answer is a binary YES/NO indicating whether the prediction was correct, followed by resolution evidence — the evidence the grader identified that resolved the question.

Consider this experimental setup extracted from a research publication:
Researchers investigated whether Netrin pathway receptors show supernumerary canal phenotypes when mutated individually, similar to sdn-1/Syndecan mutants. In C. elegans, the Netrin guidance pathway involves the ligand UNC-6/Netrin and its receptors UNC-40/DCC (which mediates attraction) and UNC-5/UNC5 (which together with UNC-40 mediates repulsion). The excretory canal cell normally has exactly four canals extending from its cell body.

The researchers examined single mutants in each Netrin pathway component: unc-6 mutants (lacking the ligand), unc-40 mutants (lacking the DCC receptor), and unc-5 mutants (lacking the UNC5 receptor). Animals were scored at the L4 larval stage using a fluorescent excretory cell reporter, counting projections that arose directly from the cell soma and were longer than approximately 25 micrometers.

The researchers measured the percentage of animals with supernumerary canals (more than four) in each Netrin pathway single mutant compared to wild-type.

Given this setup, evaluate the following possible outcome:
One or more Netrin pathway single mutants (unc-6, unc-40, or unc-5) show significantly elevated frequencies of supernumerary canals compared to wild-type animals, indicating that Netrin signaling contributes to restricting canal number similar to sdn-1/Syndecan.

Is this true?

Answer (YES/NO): YES